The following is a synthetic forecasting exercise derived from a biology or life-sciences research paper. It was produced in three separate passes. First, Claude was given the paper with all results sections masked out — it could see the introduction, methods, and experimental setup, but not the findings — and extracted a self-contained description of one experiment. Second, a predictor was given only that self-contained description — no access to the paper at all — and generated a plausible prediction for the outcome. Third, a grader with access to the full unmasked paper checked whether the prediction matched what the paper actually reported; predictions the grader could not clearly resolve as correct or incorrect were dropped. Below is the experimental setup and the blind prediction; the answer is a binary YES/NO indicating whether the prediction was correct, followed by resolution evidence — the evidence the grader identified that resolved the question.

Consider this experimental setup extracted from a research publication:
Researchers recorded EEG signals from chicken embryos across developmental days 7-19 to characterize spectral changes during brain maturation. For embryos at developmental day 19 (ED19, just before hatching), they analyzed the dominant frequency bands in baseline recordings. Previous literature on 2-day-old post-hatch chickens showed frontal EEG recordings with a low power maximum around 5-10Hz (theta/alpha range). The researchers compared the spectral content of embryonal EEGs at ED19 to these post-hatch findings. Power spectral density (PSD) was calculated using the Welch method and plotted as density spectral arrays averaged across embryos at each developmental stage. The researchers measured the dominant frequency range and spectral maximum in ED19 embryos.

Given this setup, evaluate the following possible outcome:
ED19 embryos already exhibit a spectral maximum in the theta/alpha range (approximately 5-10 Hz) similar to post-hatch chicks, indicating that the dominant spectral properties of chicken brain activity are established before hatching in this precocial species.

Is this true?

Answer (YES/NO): NO